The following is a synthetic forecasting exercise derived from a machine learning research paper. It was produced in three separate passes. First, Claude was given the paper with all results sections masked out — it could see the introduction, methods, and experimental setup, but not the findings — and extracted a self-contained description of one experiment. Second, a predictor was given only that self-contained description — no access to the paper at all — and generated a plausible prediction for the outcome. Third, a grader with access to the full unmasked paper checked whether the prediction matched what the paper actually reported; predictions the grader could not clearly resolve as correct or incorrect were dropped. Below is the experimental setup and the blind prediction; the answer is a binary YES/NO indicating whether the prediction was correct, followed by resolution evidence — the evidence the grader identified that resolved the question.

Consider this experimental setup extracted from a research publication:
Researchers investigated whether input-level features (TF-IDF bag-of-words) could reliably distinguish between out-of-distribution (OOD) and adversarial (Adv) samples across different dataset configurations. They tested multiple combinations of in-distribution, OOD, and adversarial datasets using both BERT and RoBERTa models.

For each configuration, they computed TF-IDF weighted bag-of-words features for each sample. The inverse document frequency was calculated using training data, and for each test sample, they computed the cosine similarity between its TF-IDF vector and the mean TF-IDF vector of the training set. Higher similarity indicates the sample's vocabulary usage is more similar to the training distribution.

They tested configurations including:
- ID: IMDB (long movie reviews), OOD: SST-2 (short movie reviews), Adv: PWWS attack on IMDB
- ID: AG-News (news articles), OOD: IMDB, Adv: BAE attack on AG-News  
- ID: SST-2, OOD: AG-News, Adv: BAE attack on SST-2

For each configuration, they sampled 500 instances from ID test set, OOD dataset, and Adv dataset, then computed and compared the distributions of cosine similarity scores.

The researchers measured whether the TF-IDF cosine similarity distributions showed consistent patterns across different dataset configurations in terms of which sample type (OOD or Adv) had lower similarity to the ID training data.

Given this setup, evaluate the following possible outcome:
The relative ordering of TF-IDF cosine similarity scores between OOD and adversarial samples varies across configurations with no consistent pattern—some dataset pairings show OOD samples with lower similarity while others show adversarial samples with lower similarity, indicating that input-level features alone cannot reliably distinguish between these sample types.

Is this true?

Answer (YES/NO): YES